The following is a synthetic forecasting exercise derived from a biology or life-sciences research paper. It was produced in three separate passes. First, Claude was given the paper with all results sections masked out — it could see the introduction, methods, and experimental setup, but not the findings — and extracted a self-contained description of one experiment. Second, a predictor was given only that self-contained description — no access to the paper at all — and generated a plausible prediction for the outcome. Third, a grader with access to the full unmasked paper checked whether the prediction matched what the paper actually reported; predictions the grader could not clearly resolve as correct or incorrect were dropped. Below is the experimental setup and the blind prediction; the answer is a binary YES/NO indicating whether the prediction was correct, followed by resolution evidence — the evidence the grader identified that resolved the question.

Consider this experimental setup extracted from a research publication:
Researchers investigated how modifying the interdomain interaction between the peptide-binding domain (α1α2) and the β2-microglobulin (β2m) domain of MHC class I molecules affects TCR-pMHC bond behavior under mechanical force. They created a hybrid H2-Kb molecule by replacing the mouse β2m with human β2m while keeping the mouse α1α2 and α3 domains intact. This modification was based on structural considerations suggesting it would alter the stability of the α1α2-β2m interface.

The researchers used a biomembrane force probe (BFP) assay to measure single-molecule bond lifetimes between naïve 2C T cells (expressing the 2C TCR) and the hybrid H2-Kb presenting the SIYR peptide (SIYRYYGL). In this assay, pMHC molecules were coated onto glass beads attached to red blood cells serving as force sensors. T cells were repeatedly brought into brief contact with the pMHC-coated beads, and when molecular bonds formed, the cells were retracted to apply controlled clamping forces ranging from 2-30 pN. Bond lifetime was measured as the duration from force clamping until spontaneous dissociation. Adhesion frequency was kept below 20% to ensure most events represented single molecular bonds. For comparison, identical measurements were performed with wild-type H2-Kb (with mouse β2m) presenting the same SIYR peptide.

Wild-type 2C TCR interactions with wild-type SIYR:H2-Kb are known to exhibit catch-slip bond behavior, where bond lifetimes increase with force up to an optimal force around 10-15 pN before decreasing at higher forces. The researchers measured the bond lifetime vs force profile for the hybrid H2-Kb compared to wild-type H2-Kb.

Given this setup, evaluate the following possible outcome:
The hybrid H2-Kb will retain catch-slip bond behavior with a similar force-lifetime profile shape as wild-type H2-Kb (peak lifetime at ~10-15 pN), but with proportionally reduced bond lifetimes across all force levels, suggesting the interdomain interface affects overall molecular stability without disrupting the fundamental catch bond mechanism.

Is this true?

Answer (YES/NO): NO